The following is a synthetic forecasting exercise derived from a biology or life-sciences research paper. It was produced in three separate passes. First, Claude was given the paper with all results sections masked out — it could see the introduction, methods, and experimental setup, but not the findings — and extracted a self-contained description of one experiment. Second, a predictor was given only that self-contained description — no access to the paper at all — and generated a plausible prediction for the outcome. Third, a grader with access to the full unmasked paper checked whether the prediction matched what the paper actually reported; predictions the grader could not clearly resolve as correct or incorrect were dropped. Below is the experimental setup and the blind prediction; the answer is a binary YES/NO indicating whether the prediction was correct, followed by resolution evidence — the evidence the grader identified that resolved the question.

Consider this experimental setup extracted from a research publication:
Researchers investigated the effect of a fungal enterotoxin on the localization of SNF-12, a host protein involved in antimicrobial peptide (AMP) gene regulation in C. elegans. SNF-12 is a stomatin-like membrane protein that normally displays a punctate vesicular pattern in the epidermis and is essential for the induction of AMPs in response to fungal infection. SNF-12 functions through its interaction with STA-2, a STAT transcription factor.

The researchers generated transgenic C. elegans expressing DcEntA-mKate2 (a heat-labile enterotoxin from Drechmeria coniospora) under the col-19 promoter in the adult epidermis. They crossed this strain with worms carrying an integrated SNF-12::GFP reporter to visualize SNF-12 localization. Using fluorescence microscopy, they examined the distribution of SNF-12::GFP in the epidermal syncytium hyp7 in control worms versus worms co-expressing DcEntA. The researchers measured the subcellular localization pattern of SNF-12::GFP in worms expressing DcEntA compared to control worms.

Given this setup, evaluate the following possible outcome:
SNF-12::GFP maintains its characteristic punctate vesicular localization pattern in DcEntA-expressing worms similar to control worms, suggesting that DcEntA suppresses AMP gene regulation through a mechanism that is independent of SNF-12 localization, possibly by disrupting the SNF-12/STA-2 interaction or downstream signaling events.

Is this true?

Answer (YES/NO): NO